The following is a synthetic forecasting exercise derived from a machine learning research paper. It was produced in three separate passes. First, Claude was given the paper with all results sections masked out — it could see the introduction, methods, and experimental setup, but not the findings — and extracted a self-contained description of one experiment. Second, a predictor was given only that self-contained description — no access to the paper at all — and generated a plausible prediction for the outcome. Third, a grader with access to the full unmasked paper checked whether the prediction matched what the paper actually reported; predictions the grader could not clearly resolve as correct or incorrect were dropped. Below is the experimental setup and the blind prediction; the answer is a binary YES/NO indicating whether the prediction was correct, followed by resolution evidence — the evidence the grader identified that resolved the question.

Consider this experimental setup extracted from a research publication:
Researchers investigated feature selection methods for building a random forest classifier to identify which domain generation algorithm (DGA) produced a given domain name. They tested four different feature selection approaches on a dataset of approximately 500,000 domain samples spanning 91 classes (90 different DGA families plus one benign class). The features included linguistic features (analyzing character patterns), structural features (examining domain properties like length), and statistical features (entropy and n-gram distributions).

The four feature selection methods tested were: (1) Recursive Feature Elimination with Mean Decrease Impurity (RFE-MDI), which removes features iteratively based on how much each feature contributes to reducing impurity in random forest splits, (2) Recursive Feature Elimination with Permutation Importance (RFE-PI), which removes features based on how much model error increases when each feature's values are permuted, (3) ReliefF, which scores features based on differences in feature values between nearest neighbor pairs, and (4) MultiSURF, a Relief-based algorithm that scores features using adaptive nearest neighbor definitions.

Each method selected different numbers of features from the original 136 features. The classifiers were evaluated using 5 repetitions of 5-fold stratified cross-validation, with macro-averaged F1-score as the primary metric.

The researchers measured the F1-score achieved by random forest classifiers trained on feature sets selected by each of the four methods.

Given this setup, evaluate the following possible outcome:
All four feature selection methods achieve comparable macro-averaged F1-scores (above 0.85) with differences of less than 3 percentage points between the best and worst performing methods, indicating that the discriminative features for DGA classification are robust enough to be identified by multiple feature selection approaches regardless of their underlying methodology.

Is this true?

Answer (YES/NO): NO